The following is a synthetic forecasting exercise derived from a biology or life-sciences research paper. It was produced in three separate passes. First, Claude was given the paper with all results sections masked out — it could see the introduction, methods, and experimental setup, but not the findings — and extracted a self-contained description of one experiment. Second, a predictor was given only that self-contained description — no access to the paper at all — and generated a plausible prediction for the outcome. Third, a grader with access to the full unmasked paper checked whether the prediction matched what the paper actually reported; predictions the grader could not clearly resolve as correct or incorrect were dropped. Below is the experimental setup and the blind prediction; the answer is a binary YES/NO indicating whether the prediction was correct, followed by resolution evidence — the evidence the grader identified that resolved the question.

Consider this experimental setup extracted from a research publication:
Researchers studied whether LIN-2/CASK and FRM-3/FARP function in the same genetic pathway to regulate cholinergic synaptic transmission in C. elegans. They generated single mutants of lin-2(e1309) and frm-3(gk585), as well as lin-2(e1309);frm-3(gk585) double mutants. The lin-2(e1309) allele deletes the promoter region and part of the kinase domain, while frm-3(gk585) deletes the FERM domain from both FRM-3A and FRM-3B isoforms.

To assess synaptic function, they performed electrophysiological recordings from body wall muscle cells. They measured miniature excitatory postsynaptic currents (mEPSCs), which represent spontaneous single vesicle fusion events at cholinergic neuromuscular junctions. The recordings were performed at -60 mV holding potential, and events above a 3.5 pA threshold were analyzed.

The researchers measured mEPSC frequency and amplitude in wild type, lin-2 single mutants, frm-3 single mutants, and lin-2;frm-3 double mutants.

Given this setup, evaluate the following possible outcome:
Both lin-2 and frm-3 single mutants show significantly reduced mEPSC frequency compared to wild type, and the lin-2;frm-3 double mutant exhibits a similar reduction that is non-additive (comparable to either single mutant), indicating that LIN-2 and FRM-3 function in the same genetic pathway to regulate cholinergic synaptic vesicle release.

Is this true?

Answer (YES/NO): YES